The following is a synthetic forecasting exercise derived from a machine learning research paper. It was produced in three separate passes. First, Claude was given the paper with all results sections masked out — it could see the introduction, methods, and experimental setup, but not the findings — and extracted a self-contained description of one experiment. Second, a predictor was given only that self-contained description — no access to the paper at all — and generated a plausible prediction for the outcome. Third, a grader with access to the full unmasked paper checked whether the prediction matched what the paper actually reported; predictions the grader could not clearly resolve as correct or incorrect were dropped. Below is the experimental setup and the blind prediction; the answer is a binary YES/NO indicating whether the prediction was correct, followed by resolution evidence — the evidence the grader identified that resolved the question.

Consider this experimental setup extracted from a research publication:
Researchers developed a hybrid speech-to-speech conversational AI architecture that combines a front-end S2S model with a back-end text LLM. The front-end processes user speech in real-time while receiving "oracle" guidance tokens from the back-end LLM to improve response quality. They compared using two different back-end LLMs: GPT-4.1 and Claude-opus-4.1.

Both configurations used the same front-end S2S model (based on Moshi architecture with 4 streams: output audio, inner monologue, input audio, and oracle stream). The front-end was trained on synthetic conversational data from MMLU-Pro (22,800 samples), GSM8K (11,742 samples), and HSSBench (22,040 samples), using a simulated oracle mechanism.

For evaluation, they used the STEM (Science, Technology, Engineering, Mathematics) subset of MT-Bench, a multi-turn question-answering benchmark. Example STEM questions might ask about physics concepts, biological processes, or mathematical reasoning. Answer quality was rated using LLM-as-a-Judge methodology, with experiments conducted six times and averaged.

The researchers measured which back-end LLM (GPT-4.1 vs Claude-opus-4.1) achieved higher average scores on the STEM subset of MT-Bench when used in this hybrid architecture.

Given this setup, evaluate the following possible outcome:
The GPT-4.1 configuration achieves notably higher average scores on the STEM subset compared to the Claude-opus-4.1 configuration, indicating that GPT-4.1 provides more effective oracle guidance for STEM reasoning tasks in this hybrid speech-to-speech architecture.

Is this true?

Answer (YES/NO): NO